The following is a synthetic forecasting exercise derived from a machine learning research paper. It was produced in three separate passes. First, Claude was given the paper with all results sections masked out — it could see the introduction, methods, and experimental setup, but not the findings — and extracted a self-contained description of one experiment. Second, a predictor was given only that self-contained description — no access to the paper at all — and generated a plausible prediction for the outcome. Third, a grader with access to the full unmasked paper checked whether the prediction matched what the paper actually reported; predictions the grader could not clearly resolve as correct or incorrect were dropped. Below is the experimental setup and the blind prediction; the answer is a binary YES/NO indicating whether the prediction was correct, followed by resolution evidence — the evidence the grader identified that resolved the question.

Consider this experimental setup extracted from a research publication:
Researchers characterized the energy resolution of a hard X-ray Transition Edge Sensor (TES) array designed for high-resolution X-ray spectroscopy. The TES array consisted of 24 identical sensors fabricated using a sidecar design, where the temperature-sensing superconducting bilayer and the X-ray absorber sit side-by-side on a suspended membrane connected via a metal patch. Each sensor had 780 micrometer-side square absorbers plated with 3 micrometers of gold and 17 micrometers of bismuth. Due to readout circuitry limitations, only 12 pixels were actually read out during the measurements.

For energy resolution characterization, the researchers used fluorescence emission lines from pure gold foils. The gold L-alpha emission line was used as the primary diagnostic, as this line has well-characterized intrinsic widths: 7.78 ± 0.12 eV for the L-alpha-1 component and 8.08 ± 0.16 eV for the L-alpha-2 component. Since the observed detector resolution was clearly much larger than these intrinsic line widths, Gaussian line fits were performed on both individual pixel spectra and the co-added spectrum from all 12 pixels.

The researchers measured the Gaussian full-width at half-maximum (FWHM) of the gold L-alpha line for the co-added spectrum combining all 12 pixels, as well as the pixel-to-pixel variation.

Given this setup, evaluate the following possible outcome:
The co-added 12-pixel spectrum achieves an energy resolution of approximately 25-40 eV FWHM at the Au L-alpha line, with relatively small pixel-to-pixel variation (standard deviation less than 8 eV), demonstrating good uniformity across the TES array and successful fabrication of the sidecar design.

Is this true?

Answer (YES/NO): YES